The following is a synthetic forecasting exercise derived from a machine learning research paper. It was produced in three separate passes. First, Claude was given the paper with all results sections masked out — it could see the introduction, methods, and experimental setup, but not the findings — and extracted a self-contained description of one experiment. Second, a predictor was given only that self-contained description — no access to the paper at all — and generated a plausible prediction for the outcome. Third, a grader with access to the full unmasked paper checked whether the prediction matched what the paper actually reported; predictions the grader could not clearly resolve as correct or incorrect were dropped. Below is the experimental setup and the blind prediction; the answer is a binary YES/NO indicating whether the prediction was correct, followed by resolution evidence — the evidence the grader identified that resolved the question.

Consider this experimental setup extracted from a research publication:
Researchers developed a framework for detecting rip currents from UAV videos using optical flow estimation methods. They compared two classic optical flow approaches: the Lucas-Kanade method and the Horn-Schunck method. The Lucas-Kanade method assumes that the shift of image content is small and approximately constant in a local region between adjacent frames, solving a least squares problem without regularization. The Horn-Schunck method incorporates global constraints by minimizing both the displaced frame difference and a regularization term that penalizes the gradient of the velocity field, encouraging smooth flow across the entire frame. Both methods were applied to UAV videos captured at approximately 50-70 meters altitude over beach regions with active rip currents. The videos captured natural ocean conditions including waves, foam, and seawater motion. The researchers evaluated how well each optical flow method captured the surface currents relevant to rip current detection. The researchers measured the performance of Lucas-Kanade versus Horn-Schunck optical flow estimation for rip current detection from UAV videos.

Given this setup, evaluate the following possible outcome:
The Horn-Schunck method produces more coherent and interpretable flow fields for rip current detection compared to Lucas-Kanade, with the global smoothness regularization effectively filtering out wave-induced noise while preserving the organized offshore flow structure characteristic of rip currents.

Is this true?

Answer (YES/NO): NO